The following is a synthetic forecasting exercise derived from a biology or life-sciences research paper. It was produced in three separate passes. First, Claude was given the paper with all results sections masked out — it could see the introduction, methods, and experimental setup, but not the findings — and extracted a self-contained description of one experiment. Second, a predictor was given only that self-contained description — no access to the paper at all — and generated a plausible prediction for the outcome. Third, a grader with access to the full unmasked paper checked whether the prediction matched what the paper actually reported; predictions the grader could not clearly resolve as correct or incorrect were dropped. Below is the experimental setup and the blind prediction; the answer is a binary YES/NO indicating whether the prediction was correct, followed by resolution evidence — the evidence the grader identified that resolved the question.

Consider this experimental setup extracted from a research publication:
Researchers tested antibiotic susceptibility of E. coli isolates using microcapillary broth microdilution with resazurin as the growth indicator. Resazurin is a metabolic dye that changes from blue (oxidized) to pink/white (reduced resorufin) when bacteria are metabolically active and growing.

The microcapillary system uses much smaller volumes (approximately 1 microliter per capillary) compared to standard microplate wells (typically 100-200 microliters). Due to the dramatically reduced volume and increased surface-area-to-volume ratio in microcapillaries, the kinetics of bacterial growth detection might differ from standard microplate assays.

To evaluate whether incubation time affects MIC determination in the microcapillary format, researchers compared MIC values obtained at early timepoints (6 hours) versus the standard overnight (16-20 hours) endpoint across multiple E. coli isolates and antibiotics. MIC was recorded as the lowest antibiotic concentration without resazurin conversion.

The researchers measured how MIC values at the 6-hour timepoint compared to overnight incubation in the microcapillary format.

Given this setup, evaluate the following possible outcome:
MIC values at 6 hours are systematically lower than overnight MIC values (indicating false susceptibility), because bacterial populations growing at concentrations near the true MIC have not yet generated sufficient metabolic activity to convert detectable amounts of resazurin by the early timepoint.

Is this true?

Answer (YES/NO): NO